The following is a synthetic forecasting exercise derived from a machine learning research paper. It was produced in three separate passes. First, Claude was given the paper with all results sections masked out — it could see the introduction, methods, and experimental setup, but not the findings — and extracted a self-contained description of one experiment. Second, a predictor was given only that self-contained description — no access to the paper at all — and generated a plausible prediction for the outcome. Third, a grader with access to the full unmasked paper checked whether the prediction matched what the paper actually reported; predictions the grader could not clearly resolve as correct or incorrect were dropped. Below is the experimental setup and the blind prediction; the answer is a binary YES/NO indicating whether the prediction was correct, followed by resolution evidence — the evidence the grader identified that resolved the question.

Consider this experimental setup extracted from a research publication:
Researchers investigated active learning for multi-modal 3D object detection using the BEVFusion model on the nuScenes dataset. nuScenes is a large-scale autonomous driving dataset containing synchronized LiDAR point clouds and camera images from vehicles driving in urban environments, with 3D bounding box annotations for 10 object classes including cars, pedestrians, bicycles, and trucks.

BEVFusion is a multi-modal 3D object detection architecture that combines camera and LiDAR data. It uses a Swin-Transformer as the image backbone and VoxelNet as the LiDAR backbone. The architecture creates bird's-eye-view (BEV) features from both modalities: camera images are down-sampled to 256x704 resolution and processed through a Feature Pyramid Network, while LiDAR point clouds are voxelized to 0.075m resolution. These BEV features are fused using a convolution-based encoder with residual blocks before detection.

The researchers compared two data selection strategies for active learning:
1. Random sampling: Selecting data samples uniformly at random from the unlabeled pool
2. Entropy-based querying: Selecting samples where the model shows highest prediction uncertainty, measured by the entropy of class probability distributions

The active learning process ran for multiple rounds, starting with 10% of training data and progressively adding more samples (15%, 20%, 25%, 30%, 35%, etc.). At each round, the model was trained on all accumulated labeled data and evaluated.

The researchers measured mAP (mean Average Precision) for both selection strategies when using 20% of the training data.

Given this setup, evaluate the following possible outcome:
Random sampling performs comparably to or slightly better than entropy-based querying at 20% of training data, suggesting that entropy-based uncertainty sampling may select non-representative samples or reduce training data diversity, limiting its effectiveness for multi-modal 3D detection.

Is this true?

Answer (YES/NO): NO